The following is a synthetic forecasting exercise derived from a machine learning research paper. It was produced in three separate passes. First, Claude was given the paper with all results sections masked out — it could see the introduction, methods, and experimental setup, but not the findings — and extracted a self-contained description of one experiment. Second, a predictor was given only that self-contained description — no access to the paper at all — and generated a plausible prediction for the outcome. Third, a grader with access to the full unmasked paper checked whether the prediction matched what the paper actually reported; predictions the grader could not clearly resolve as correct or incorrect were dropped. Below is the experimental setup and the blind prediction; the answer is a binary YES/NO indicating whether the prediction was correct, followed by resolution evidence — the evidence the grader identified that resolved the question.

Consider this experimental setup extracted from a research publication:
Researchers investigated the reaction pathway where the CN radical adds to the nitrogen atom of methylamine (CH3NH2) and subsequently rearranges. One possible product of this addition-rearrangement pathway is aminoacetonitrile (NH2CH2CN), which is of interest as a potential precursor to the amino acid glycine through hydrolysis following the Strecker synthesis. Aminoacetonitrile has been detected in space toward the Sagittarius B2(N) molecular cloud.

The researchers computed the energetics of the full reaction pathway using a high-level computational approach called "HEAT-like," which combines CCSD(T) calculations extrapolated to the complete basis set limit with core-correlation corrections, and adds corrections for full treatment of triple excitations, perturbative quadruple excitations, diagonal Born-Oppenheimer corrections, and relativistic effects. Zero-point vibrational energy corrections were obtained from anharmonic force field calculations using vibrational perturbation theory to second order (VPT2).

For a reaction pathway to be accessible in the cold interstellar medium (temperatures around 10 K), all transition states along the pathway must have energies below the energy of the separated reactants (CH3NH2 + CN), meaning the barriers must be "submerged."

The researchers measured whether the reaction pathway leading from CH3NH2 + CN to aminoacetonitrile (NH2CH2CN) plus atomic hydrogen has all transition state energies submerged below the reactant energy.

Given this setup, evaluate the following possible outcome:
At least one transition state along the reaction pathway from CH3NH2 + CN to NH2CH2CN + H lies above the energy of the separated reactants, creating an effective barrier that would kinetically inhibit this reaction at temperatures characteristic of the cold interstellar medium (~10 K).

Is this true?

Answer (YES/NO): NO